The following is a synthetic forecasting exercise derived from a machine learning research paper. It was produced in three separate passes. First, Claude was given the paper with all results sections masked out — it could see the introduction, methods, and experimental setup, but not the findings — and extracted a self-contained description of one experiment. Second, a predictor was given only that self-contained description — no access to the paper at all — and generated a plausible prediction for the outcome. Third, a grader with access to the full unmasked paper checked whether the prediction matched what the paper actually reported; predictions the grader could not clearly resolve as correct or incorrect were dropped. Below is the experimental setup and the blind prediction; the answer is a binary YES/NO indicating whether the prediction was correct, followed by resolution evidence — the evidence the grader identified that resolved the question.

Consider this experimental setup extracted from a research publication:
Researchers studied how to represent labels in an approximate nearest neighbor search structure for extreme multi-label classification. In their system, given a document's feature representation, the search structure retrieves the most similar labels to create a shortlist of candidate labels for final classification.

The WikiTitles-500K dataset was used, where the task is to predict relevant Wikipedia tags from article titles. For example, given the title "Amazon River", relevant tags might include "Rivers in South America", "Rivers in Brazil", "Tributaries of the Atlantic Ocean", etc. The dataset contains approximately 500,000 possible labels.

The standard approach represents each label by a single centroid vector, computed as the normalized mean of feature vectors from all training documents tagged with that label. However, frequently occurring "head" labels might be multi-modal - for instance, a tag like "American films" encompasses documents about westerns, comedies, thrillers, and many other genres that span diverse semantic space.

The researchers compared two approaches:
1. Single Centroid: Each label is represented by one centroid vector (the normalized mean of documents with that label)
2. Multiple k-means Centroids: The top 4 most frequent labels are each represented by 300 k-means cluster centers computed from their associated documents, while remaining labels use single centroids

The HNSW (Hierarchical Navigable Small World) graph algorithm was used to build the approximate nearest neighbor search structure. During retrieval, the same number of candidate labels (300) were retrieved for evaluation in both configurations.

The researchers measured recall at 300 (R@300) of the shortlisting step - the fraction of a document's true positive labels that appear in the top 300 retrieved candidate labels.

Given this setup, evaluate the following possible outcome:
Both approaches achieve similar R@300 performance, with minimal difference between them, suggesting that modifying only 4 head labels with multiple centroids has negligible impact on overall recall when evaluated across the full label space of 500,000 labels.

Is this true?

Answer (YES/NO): NO